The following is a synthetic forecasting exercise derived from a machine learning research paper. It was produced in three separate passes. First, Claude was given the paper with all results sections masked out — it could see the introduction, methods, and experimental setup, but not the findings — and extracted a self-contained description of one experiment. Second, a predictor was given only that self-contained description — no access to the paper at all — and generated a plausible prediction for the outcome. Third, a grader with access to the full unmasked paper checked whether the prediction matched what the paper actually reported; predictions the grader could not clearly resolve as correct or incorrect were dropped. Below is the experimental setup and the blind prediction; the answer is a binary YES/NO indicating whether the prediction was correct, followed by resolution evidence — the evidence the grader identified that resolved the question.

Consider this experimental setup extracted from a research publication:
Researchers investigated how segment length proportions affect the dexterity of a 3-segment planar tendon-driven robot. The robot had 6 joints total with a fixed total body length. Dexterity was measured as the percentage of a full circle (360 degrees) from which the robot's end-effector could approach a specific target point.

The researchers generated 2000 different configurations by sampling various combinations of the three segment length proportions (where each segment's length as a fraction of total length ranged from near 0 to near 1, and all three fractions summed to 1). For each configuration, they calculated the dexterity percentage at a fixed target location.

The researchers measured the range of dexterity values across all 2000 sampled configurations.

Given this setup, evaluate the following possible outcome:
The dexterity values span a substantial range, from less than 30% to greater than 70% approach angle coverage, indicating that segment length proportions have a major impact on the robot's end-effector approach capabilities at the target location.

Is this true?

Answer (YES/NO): NO